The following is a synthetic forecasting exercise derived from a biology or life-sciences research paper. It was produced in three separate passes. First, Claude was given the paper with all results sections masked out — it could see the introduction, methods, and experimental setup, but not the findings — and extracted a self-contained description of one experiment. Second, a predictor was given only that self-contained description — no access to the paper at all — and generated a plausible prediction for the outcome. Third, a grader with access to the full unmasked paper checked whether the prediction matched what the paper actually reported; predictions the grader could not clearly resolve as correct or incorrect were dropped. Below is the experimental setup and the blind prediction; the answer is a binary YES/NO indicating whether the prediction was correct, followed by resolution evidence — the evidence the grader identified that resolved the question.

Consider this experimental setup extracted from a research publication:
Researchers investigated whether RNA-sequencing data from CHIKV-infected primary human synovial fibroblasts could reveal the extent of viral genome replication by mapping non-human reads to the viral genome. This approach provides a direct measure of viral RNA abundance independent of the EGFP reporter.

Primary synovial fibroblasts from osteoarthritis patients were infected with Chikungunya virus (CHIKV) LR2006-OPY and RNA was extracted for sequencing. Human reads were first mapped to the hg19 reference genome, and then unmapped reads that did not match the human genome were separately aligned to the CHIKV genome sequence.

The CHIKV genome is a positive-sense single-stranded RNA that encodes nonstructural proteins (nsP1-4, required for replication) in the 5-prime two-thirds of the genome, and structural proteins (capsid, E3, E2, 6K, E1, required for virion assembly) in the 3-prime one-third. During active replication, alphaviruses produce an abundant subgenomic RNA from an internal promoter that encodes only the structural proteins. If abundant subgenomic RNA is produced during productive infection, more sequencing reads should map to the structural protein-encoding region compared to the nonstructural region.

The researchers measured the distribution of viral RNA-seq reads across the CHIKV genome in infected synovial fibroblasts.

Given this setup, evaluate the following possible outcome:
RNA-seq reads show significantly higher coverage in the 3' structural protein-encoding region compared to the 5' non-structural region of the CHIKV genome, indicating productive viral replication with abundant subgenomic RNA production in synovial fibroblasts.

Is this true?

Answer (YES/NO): YES